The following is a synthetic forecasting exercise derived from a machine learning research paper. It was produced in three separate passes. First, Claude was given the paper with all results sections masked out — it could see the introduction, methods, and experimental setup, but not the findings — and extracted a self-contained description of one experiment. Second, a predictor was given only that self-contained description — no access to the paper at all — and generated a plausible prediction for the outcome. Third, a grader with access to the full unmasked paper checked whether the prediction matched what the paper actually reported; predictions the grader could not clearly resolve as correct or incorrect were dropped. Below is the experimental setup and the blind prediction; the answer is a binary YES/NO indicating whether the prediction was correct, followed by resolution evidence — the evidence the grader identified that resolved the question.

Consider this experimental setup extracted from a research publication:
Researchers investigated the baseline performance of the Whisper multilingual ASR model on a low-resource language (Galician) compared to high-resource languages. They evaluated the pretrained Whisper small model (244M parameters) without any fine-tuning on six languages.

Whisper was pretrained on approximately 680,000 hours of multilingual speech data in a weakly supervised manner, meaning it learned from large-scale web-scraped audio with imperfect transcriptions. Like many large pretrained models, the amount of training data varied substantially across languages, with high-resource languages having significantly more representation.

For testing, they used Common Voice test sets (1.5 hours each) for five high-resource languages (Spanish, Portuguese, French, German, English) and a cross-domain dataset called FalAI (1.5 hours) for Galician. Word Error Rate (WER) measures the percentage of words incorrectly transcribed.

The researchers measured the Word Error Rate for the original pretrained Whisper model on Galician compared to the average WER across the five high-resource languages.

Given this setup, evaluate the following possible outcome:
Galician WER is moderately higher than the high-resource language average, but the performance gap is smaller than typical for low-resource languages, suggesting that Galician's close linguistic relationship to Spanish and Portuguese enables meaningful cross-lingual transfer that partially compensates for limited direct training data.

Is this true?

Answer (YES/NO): NO